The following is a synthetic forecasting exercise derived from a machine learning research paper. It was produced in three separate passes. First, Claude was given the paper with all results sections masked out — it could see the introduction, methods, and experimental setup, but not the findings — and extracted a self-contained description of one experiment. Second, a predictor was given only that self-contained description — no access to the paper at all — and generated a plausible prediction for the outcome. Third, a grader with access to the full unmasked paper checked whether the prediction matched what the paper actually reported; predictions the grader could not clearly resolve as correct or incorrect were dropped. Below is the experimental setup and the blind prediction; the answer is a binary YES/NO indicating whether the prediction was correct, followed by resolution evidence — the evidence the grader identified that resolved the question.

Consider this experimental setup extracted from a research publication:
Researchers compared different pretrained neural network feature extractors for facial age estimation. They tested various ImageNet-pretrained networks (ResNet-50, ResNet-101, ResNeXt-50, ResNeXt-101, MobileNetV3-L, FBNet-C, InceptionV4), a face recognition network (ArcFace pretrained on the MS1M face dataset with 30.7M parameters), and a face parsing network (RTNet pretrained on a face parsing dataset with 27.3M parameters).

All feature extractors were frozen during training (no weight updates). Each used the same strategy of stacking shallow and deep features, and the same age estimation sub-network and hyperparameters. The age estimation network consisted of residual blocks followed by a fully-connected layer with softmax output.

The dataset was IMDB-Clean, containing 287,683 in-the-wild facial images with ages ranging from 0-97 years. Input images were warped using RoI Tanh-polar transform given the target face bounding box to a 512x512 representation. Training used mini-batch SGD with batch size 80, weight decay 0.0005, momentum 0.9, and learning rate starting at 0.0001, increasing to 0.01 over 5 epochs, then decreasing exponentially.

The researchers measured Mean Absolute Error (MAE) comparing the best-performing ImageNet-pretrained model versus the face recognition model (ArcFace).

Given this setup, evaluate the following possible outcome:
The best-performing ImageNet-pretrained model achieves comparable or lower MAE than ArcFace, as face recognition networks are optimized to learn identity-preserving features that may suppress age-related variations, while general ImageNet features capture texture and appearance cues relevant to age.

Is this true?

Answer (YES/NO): NO